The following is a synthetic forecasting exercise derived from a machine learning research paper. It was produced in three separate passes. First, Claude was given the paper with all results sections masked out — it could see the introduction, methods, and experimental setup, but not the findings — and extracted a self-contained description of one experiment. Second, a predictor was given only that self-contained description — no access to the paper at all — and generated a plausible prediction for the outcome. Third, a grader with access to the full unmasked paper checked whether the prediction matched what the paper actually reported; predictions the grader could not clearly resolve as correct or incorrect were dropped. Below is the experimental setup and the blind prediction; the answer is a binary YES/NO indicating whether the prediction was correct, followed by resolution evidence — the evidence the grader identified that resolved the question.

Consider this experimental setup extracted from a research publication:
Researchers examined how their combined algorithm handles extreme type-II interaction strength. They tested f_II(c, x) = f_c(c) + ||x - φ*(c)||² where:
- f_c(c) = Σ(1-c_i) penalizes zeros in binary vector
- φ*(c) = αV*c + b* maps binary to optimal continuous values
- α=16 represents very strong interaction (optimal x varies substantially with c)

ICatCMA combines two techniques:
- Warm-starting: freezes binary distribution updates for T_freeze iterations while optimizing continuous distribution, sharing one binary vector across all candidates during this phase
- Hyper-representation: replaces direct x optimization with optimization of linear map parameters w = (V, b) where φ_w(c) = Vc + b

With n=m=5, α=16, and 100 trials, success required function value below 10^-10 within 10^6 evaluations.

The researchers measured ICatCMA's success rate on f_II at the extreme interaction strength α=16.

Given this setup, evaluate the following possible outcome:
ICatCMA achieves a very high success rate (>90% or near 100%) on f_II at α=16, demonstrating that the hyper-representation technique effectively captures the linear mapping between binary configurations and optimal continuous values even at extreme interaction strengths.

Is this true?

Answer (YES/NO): YES